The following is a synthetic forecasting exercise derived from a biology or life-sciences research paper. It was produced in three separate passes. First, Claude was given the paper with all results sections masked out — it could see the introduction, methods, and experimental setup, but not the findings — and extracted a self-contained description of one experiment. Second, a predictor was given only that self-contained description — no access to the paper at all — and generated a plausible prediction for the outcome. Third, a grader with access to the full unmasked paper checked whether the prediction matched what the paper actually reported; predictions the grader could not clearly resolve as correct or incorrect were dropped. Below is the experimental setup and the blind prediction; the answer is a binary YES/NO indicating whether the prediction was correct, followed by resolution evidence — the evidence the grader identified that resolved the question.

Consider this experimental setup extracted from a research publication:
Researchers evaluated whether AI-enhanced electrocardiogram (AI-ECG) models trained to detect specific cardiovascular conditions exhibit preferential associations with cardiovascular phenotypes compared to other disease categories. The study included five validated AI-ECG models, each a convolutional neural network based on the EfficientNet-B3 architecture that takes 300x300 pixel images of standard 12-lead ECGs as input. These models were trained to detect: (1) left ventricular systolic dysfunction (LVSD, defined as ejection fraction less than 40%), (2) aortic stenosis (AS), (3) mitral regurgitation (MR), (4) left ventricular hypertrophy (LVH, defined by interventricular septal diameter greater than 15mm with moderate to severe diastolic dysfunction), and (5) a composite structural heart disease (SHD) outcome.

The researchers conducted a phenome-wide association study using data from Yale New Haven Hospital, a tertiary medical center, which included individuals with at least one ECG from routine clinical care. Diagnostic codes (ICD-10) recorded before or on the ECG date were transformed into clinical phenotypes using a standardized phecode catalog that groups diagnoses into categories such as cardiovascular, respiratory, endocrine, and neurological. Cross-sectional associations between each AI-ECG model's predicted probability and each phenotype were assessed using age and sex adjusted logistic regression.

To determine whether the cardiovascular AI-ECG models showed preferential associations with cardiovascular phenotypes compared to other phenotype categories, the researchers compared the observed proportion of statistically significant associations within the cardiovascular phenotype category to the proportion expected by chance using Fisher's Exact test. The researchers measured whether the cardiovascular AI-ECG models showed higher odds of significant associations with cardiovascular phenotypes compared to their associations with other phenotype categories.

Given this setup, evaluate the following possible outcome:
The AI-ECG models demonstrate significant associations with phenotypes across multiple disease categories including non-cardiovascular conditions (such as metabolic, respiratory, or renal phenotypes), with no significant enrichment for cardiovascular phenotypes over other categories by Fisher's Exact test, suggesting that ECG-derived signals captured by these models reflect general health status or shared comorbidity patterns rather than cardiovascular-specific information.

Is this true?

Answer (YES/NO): NO